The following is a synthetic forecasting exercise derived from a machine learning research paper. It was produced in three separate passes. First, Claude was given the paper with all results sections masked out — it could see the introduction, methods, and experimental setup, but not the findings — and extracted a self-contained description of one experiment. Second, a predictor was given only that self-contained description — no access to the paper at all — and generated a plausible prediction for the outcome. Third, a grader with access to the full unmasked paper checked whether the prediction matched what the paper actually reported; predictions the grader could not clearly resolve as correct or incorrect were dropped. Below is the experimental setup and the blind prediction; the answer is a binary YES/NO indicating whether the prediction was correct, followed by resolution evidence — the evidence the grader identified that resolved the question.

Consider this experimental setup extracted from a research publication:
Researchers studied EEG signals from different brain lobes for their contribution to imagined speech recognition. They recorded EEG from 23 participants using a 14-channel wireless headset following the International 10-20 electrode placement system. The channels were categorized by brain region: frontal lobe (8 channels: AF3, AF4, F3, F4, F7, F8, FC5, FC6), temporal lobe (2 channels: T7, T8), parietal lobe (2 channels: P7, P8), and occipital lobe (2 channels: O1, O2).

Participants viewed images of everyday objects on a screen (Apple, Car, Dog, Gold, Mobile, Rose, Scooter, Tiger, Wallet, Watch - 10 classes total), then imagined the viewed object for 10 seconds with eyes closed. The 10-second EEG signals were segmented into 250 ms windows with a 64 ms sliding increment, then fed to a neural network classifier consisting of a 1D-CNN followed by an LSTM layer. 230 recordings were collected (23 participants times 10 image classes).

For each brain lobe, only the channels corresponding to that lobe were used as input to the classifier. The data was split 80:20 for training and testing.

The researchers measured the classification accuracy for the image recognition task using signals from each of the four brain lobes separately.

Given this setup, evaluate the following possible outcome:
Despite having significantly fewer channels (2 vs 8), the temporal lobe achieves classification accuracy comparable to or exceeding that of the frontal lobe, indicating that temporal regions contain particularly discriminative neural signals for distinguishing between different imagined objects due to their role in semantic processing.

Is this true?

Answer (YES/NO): NO